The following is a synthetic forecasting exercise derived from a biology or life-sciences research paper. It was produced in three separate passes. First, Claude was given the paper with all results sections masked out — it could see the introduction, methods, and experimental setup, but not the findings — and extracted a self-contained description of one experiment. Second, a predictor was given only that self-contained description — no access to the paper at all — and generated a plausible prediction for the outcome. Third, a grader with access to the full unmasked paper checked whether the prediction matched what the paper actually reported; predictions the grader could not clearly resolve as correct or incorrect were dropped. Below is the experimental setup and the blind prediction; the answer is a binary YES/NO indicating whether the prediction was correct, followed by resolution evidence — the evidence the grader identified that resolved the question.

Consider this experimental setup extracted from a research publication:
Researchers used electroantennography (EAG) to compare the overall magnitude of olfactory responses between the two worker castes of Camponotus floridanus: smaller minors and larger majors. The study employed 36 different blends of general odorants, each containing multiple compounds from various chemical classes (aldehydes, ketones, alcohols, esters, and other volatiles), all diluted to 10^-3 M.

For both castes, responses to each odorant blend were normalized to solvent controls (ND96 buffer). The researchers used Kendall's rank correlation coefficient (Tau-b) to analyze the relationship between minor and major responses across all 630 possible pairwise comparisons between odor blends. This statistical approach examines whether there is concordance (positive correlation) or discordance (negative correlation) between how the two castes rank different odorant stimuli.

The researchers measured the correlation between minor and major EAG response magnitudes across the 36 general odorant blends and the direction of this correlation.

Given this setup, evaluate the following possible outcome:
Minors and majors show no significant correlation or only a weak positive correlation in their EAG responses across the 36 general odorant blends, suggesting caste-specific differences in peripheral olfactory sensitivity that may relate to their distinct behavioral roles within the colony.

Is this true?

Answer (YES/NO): NO